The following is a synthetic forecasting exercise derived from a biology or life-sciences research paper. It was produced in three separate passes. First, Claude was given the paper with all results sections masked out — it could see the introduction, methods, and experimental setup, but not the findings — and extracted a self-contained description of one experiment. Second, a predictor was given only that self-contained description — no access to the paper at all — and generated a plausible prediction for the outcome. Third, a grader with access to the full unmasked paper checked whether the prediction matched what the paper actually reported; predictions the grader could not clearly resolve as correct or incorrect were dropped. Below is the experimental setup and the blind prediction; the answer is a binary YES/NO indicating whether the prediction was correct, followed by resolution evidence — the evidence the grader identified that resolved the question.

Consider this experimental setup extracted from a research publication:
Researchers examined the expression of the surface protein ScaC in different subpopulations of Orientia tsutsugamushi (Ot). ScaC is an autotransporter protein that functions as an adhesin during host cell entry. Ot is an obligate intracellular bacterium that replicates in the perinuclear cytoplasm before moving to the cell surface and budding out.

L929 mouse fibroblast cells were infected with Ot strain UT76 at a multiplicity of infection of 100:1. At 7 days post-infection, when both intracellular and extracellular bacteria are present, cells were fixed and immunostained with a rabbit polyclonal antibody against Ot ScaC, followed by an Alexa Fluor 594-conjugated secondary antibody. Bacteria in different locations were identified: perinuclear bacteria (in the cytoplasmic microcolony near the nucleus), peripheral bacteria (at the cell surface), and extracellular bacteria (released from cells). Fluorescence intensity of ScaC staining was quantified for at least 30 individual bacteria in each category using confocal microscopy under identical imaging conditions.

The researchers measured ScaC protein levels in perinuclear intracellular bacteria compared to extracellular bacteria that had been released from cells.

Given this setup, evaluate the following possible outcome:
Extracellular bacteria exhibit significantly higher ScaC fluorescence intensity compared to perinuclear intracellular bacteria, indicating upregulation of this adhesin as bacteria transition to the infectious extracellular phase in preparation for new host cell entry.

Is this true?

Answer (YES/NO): YES